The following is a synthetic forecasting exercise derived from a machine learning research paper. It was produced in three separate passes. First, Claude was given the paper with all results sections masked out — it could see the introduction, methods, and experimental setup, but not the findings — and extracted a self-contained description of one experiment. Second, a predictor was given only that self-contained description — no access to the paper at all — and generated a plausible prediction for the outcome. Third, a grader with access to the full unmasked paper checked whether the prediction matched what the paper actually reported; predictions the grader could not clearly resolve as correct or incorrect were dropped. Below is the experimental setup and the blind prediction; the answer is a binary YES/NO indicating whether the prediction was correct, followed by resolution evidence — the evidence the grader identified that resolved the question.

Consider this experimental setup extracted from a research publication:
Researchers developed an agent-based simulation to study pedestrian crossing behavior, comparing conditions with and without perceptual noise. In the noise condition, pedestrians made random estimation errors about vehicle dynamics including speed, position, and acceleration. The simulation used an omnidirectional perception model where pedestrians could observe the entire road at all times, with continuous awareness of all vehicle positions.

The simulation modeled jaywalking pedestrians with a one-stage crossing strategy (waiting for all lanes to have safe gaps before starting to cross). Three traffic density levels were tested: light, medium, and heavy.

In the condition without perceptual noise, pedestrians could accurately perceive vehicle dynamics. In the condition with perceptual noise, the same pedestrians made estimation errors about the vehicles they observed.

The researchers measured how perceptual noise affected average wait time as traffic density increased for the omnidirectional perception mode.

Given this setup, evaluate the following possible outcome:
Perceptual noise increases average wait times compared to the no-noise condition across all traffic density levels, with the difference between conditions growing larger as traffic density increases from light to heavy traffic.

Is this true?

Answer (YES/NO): NO